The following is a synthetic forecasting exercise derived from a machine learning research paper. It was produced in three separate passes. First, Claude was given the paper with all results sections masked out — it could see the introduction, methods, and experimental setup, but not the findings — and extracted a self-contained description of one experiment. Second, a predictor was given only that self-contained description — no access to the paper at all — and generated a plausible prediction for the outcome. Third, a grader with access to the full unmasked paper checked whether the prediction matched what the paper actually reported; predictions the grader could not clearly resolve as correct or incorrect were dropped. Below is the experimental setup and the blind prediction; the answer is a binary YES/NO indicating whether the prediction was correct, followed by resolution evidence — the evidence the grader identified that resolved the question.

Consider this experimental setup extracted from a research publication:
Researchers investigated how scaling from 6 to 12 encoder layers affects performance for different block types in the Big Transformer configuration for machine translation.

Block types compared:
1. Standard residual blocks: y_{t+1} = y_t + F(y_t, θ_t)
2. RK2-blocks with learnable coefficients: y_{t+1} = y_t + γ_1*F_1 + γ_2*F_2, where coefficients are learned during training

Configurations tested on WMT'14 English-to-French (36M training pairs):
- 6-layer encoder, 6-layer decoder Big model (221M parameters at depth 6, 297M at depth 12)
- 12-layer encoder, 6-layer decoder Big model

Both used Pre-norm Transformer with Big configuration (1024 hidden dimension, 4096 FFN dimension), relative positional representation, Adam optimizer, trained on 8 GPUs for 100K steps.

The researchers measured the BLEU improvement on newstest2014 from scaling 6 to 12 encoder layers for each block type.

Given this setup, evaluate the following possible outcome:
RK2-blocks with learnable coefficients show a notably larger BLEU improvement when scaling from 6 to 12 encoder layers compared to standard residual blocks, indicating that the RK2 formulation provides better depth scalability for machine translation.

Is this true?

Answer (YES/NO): YES